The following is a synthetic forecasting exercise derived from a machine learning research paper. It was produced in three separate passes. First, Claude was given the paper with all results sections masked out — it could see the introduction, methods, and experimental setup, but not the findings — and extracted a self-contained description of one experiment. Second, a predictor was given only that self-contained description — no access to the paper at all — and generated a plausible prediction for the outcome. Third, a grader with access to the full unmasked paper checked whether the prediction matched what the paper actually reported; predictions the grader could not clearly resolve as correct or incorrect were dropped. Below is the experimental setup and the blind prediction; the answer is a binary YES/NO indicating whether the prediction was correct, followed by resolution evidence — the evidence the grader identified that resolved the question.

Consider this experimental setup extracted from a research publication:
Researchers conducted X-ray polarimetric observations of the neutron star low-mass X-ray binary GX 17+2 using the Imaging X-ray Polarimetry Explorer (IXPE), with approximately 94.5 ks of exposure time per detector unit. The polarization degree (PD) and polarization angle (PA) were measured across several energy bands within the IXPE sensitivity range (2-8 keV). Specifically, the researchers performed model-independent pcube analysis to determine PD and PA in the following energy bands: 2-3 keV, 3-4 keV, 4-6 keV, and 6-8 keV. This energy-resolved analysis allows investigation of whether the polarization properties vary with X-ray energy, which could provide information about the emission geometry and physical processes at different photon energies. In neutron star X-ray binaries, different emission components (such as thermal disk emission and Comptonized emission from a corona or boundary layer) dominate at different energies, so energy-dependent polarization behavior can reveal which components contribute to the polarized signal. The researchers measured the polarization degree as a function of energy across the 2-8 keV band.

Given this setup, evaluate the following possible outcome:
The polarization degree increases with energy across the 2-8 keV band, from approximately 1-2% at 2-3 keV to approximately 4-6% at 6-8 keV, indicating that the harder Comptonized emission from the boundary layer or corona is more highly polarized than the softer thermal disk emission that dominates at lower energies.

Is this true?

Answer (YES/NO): NO